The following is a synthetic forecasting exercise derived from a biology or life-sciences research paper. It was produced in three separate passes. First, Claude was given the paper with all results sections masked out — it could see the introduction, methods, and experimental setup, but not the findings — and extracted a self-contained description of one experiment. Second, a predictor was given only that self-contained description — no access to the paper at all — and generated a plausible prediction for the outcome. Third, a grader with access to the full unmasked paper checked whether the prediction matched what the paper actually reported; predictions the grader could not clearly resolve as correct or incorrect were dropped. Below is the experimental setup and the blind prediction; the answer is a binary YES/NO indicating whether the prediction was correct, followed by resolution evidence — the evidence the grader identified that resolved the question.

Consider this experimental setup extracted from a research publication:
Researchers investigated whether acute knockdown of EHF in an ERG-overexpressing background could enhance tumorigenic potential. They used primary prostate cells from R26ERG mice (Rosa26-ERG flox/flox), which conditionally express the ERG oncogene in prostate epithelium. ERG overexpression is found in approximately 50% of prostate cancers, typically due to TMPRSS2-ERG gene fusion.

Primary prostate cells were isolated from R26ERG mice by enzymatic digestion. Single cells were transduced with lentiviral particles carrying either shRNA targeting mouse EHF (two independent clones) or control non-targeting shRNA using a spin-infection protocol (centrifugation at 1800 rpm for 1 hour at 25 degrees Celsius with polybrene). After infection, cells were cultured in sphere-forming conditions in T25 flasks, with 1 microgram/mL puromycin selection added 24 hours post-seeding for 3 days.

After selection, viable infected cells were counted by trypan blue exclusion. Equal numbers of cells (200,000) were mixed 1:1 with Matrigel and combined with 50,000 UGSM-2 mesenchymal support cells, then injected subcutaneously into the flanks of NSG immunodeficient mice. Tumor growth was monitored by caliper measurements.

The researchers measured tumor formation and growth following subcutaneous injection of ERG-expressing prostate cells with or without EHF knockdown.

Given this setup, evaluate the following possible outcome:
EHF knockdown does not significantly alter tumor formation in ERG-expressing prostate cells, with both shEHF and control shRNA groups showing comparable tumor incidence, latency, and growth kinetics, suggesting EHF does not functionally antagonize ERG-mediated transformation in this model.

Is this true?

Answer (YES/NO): NO